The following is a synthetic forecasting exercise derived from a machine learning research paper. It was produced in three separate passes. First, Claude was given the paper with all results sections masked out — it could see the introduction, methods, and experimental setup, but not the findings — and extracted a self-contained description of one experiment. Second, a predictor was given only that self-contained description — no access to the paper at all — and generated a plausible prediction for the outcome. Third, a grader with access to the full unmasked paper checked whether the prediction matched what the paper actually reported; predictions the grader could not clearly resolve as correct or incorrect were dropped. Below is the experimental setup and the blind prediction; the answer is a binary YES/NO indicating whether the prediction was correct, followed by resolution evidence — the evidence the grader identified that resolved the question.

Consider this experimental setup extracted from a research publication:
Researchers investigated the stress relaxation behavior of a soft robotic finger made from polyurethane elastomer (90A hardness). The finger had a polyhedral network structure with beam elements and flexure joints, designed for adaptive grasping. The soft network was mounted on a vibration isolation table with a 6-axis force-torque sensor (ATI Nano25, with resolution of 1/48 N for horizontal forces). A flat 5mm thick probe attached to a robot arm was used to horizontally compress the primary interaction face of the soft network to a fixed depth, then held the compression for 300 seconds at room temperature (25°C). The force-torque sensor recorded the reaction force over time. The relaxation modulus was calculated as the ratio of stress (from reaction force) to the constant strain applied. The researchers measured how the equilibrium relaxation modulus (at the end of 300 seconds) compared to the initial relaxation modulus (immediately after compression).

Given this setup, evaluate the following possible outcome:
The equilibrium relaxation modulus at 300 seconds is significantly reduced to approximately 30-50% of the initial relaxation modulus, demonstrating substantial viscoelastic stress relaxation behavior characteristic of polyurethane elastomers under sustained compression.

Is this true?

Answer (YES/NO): NO